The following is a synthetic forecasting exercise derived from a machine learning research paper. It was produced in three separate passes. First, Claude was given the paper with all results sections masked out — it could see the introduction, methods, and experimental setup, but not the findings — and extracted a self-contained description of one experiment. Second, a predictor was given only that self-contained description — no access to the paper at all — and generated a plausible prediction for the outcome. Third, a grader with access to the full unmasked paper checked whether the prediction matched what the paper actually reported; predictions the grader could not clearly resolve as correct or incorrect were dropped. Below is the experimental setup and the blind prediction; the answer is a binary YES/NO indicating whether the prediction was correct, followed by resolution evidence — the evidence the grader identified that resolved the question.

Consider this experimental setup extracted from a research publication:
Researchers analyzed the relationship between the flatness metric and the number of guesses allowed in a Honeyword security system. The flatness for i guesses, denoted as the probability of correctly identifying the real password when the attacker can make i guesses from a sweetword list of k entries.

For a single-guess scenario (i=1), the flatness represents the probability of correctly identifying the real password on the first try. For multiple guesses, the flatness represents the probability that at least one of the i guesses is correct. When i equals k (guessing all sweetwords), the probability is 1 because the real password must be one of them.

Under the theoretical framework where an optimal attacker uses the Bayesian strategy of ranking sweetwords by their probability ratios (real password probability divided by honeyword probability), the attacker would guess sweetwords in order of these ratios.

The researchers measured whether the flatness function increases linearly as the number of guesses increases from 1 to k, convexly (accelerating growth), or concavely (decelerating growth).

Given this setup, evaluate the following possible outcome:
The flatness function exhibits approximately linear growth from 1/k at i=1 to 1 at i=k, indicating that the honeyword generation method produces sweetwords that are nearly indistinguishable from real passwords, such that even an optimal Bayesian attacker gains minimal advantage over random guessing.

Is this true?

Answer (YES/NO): NO